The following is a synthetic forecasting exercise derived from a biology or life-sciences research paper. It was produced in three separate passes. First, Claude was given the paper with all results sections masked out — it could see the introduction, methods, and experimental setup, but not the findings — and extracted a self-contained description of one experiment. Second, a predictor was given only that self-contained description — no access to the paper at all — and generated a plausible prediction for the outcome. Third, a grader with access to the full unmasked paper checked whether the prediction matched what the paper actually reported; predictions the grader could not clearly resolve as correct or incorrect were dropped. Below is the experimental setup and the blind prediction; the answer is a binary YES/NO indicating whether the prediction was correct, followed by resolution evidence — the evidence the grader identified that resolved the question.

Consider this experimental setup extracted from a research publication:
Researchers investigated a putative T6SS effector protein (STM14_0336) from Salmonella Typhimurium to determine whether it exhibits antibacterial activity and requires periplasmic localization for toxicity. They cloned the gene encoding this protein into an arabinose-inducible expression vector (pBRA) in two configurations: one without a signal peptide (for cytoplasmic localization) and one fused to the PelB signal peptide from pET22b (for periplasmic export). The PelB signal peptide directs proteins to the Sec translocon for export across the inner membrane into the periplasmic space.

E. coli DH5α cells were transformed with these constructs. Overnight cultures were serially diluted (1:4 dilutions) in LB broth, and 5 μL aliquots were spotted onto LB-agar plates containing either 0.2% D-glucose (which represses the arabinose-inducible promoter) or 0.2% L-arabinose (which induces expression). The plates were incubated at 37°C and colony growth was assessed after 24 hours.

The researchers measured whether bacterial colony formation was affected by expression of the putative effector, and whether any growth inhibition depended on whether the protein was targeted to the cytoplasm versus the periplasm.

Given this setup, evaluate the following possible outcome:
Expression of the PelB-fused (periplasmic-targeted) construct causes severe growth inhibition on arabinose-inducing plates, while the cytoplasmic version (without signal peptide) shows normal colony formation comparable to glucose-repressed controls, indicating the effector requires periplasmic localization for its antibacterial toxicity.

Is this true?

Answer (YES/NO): YES